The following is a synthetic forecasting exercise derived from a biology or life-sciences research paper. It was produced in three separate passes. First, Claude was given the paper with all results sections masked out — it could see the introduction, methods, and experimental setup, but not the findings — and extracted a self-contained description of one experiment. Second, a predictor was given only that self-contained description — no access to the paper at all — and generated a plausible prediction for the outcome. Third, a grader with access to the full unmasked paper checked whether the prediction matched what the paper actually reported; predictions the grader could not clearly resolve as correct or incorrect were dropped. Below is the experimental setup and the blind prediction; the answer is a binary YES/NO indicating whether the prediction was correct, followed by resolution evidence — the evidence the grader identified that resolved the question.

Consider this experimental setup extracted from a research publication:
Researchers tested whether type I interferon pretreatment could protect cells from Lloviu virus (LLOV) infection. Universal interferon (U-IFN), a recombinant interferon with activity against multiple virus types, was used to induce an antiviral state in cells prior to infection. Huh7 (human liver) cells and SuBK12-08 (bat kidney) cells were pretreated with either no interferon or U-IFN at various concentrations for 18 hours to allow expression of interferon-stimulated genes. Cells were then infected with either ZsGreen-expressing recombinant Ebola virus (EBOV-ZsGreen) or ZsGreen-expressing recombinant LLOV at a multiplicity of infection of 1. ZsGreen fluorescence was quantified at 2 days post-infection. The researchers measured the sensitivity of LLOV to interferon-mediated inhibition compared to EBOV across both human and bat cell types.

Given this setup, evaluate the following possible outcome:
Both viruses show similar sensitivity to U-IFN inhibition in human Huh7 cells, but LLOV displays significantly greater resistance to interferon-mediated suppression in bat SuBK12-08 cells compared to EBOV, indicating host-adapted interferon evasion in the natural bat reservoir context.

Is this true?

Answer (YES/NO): NO